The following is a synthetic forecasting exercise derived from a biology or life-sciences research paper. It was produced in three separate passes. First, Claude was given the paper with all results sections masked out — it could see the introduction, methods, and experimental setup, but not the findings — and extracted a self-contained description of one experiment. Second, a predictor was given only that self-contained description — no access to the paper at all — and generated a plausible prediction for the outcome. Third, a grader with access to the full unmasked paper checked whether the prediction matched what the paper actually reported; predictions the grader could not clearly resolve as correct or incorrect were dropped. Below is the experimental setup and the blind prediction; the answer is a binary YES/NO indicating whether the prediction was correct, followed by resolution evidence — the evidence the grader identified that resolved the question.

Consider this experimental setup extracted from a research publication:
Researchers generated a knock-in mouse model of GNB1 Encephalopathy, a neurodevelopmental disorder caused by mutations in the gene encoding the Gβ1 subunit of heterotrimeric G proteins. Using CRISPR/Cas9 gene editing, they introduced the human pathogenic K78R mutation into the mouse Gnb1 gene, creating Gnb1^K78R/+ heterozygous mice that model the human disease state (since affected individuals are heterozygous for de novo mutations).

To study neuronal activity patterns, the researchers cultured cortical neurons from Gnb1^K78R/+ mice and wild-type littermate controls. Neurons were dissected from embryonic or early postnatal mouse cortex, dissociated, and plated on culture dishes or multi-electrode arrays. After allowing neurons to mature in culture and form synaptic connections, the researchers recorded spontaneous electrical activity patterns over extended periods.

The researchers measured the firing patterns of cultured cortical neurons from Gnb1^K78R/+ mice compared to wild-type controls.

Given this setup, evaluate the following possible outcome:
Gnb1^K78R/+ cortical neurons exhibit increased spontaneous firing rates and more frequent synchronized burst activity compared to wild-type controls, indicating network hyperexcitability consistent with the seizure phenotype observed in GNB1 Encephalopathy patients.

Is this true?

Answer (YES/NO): NO